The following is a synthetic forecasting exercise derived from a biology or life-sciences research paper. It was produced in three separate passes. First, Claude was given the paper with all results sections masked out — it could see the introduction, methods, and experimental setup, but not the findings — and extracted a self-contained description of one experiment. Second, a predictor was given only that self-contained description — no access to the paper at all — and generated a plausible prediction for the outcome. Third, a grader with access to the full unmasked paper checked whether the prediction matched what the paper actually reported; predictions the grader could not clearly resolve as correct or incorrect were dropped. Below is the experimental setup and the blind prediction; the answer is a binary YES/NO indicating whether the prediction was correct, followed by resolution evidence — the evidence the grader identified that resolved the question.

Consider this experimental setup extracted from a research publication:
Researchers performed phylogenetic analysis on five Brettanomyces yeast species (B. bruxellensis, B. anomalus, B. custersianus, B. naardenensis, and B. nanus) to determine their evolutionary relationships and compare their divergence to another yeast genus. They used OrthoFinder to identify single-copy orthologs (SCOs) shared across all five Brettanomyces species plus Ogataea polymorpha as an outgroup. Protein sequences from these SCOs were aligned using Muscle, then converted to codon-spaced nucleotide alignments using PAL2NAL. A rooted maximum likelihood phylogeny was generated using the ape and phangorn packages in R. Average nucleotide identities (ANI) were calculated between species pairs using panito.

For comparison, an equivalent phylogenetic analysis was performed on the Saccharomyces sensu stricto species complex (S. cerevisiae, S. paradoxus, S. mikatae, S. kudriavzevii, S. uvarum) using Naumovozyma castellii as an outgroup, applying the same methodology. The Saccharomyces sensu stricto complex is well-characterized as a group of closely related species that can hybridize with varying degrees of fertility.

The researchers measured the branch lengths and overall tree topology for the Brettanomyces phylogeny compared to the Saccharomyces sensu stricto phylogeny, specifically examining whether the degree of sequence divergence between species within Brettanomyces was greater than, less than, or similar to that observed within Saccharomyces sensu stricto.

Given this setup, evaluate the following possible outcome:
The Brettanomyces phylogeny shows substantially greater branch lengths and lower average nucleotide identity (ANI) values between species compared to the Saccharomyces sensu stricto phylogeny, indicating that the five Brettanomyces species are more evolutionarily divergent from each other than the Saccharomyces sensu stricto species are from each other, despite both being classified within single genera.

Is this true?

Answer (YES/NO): YES